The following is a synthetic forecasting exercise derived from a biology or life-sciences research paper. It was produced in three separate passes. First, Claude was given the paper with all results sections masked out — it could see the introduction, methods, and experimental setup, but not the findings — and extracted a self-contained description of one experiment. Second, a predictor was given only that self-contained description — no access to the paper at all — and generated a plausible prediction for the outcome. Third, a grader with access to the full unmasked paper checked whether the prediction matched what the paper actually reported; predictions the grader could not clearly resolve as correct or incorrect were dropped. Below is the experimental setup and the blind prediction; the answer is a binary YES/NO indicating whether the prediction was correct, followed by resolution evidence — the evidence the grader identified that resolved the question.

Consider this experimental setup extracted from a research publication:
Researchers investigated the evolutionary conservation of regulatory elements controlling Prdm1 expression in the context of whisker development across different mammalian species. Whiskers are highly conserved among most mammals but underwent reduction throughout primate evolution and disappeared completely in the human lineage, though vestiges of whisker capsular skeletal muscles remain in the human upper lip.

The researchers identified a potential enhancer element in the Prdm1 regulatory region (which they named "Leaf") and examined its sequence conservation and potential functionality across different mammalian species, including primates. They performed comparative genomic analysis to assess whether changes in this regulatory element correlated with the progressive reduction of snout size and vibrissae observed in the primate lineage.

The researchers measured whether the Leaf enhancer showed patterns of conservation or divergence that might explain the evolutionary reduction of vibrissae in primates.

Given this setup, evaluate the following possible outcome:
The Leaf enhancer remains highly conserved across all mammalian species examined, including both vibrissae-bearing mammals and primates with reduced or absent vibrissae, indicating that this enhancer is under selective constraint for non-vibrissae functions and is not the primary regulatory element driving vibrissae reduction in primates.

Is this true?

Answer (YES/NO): NO